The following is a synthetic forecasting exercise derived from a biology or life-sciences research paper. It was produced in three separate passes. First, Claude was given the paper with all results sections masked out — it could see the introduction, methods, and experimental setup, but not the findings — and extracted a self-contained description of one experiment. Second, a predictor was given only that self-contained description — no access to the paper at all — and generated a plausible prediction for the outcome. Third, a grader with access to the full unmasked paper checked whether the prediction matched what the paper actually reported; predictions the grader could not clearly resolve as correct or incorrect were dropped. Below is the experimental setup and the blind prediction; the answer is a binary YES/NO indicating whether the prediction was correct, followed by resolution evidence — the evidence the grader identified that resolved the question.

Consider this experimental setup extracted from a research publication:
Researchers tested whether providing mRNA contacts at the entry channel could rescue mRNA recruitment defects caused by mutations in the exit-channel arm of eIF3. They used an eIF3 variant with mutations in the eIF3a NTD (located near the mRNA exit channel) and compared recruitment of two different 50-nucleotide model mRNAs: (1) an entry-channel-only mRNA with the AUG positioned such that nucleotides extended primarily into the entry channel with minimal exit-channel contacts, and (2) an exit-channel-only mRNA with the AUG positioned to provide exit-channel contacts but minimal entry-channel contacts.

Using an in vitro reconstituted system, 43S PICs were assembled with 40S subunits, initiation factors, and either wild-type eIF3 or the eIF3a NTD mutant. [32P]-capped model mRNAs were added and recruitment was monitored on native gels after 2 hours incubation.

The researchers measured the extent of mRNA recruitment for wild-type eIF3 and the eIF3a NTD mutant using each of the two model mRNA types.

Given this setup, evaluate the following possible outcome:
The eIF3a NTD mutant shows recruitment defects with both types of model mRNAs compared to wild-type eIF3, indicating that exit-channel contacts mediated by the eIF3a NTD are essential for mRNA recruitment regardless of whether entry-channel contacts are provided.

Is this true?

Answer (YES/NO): NO